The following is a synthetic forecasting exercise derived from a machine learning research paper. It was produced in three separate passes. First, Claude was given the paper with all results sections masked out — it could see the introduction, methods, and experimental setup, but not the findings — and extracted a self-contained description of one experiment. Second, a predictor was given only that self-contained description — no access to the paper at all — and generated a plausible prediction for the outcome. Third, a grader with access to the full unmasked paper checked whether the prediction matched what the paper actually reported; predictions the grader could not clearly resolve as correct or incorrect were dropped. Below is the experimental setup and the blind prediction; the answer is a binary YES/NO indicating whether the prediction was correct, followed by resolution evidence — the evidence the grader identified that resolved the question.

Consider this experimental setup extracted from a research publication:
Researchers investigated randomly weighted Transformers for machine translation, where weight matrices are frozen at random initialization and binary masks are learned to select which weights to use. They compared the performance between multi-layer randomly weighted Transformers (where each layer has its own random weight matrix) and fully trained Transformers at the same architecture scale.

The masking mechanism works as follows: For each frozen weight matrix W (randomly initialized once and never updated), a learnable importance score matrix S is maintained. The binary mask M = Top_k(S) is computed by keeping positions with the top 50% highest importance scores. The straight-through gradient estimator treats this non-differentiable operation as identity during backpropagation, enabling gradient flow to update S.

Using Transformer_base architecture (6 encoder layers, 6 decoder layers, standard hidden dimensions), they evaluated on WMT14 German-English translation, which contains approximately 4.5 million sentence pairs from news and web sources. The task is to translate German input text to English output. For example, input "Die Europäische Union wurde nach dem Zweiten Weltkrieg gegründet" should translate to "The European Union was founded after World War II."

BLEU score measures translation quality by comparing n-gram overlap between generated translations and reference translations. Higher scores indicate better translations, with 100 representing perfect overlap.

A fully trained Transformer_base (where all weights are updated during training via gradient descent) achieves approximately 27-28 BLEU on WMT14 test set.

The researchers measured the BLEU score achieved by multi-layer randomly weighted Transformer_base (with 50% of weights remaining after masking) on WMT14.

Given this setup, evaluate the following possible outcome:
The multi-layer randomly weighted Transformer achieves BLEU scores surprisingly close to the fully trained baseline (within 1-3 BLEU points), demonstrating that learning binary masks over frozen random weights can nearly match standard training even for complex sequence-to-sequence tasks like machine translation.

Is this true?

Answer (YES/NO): NO